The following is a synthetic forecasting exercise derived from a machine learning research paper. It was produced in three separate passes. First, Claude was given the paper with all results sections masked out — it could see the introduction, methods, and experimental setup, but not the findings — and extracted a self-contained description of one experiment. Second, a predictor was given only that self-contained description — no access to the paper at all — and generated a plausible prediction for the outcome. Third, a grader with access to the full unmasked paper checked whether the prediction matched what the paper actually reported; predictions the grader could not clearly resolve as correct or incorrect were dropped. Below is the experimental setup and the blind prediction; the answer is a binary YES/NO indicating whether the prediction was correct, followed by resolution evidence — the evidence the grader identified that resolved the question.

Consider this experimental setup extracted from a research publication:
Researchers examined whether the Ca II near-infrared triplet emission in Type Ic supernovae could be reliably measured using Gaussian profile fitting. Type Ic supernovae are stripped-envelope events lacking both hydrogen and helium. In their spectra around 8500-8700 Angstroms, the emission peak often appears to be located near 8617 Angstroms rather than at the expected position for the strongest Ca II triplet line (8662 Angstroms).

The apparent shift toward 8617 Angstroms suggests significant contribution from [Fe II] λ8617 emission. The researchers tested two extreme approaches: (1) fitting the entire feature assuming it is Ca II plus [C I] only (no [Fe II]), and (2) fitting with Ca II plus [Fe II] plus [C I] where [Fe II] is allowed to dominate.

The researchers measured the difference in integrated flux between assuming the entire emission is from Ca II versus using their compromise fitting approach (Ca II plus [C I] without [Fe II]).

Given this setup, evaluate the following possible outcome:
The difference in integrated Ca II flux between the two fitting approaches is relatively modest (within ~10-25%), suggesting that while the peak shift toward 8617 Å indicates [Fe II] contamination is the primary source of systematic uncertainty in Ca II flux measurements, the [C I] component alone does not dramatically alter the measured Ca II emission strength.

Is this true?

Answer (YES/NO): NO